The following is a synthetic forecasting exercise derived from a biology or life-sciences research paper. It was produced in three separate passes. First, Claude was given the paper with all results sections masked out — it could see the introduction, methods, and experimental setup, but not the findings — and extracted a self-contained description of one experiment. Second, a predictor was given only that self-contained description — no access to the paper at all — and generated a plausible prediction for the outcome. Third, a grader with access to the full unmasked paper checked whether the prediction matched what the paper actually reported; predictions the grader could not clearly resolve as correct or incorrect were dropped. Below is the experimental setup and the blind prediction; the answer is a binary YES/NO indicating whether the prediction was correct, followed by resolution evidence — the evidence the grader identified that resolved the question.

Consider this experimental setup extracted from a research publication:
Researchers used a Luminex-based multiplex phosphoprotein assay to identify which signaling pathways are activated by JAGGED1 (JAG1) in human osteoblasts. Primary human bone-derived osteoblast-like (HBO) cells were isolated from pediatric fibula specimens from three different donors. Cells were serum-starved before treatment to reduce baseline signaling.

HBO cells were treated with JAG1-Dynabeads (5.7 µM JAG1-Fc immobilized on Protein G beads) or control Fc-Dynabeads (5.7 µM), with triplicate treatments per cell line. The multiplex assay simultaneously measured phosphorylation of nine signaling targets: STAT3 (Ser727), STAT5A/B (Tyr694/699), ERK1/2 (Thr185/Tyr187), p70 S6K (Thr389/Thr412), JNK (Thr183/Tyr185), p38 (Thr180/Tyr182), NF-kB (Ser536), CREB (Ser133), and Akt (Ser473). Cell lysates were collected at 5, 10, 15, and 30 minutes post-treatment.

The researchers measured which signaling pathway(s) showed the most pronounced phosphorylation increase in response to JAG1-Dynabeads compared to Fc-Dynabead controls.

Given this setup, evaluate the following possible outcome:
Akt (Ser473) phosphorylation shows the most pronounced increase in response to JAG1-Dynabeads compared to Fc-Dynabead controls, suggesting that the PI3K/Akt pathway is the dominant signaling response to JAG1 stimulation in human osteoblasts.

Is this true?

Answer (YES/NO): NO